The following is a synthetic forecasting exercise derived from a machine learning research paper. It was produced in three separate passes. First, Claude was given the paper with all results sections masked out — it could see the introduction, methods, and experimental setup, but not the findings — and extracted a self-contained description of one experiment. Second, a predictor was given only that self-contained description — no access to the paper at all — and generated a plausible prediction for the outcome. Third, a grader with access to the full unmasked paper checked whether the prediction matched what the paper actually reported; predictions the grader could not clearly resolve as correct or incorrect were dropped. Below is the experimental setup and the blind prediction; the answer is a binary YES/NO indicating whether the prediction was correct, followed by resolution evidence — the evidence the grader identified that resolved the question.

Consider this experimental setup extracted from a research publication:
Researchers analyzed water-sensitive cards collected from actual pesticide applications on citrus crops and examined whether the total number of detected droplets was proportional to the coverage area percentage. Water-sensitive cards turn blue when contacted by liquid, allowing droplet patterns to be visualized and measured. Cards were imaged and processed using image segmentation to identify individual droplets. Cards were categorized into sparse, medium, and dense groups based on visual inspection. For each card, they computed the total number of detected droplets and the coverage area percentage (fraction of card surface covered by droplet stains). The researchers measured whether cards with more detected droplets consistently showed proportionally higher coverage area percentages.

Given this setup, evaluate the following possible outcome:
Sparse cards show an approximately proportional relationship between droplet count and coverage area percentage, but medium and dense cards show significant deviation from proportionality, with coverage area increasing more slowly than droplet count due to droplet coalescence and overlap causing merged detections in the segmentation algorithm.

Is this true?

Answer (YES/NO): NO